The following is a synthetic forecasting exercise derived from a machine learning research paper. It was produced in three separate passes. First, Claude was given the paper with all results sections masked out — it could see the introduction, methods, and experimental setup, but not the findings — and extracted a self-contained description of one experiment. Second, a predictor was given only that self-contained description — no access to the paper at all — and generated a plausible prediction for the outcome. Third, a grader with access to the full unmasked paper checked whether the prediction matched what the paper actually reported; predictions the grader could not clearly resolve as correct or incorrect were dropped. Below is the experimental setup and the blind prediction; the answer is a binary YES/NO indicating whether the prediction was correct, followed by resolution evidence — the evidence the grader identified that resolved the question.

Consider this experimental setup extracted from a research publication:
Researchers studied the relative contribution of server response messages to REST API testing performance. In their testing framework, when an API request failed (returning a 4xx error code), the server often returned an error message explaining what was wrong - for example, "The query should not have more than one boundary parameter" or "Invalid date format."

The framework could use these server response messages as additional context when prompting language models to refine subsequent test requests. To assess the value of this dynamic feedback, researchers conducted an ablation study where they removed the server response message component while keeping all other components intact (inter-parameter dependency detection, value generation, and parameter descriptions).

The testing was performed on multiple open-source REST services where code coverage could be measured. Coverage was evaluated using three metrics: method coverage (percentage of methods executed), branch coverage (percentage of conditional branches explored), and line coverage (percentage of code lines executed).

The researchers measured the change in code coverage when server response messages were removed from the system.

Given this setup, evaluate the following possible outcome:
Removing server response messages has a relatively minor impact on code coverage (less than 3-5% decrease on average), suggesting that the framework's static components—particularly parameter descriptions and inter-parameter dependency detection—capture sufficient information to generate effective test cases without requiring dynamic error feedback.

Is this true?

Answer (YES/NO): NO